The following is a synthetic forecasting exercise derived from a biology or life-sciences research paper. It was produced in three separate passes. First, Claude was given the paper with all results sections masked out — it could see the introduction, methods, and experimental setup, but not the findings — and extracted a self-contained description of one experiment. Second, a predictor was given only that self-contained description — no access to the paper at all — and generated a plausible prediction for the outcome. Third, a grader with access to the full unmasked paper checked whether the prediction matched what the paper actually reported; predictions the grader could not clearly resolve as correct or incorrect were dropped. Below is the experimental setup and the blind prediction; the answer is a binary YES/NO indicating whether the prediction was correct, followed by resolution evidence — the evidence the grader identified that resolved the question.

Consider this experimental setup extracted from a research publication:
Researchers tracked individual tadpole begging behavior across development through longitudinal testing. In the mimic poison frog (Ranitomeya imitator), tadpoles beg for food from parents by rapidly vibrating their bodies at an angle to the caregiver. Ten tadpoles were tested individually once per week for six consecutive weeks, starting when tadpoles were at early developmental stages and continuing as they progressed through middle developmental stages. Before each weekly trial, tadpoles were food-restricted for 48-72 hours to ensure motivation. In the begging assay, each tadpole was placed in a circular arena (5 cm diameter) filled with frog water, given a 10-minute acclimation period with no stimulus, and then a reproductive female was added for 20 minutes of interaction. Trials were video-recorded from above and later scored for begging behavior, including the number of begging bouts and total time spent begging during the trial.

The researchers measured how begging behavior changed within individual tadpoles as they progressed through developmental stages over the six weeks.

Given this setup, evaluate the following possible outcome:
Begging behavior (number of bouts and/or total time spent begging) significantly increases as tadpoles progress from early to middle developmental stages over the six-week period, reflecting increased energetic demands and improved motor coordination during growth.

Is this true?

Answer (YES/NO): YES